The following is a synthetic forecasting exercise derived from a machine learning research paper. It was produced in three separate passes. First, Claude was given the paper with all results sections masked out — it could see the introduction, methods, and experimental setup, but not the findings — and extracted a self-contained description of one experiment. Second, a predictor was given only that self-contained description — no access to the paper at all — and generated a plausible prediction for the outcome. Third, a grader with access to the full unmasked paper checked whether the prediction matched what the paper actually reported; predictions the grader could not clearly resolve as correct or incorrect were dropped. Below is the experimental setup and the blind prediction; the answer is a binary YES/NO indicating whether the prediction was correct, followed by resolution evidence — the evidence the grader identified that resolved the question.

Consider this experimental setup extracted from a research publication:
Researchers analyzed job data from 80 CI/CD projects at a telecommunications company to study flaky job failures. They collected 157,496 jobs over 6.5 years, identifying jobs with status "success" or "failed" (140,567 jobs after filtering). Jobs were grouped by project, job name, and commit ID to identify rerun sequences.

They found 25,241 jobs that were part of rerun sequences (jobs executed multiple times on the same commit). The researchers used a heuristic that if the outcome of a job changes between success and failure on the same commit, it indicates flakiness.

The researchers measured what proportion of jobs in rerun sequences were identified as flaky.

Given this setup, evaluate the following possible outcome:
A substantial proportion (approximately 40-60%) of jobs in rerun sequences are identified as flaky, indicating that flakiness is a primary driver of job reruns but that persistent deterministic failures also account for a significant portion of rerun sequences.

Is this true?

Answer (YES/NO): NO